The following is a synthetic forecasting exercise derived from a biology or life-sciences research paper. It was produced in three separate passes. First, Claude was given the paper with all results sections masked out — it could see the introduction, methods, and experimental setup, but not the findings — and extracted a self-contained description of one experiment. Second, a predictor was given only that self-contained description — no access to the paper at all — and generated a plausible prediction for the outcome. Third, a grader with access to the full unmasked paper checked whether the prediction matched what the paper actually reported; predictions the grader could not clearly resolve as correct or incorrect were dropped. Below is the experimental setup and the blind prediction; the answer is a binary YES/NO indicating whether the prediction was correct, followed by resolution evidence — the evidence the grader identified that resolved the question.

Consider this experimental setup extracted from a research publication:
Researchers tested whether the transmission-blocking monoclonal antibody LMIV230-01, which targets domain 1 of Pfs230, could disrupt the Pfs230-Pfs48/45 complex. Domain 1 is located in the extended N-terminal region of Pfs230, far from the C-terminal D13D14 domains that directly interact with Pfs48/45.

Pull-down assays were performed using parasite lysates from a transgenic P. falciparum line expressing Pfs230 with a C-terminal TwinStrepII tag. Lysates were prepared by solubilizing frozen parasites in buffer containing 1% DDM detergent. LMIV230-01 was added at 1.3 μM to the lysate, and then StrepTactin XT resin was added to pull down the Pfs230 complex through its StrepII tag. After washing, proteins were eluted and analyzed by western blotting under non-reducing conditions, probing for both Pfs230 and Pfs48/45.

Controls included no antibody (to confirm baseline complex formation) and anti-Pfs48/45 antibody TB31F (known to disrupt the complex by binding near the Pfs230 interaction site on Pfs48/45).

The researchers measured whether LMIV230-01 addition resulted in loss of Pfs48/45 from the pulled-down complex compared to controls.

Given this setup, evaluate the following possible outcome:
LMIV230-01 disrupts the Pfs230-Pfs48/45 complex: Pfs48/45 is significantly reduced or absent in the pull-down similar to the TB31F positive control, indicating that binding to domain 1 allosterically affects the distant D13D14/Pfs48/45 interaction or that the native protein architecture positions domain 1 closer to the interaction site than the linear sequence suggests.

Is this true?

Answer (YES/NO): NO